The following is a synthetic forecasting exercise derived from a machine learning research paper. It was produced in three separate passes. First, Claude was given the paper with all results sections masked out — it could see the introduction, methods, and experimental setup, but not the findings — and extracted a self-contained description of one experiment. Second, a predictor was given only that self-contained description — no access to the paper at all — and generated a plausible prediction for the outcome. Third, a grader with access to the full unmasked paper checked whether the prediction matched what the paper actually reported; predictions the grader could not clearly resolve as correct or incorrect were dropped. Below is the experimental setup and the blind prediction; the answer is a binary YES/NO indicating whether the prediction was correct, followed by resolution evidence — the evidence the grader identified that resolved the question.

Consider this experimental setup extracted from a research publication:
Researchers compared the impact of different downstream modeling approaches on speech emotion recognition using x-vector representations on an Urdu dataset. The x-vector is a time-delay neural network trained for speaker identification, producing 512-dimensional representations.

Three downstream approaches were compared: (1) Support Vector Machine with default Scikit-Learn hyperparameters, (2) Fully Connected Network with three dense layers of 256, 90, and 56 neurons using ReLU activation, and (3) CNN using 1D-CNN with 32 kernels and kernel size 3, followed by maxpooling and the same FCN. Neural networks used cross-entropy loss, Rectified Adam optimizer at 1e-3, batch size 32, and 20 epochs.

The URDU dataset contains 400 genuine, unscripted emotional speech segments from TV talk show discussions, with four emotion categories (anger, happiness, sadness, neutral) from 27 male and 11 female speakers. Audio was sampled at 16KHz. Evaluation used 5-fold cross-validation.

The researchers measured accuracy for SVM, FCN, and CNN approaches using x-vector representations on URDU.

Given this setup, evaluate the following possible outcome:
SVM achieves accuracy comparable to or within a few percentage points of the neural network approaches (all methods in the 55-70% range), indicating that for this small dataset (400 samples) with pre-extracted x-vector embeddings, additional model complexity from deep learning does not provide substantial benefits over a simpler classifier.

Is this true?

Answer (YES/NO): NO